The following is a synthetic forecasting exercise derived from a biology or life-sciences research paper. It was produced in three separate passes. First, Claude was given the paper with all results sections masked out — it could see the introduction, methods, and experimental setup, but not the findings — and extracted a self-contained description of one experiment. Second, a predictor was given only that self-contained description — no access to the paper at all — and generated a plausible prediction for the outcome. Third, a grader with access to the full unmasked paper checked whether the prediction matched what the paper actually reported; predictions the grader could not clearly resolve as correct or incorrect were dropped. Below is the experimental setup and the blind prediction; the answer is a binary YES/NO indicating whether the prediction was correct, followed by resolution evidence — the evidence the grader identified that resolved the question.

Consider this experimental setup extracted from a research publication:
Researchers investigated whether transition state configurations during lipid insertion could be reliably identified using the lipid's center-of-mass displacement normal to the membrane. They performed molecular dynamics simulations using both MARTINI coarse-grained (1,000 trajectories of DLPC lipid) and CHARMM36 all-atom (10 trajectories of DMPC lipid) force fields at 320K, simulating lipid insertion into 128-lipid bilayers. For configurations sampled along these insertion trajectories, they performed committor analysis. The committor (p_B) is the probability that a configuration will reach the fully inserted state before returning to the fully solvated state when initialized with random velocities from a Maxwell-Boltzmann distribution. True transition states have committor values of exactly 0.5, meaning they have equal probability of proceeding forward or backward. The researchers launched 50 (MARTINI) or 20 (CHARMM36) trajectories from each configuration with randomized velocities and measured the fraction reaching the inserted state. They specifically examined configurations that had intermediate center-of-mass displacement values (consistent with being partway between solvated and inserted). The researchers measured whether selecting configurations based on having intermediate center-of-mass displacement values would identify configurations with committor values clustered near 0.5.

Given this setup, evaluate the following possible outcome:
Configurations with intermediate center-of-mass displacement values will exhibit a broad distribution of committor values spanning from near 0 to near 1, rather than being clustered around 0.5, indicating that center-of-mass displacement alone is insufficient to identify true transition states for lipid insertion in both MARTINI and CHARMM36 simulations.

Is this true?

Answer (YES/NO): YES